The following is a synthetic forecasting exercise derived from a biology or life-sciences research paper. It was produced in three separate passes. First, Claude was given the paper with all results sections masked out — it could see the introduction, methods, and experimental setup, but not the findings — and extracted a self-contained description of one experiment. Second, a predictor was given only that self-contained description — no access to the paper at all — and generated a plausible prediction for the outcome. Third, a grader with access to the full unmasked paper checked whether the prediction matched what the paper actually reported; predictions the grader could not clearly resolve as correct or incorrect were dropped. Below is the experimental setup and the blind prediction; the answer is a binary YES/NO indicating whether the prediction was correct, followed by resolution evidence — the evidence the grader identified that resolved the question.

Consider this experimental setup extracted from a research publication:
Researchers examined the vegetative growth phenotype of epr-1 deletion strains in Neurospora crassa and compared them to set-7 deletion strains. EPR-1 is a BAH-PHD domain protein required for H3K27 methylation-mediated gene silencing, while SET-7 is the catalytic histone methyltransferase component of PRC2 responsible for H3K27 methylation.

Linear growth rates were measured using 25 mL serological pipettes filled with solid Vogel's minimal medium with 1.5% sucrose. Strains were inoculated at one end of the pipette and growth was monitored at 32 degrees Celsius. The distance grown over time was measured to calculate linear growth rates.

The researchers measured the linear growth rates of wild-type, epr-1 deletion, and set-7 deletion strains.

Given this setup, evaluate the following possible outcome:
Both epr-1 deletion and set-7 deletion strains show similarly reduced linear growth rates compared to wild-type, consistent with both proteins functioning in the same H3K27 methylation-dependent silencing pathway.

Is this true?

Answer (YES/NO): NO